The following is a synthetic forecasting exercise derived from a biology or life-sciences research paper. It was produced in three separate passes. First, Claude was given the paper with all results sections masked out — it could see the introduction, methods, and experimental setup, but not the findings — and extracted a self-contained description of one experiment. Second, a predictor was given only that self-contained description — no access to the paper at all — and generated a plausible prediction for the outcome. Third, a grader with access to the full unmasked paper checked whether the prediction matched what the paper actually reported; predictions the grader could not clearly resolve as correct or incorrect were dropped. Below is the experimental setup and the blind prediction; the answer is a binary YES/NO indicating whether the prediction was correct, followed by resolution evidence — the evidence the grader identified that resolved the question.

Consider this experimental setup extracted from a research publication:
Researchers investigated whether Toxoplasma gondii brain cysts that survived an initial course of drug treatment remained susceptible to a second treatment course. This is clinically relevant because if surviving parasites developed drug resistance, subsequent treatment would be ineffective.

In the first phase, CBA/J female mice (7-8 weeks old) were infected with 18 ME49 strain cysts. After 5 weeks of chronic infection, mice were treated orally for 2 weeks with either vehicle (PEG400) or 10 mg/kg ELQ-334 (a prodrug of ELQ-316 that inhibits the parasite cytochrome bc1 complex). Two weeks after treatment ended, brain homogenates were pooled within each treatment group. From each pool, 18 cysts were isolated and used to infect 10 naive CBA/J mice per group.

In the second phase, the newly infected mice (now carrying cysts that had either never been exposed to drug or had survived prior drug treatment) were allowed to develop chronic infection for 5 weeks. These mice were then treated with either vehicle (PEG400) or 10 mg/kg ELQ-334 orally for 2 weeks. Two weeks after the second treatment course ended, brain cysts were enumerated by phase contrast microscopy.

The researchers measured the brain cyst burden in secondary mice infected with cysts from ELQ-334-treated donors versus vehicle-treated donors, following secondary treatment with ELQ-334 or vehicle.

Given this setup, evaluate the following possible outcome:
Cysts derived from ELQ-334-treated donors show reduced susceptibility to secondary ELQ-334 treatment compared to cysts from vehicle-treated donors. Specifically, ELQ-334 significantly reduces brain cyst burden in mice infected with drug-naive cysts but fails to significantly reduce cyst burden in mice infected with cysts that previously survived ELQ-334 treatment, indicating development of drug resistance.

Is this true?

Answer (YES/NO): NO